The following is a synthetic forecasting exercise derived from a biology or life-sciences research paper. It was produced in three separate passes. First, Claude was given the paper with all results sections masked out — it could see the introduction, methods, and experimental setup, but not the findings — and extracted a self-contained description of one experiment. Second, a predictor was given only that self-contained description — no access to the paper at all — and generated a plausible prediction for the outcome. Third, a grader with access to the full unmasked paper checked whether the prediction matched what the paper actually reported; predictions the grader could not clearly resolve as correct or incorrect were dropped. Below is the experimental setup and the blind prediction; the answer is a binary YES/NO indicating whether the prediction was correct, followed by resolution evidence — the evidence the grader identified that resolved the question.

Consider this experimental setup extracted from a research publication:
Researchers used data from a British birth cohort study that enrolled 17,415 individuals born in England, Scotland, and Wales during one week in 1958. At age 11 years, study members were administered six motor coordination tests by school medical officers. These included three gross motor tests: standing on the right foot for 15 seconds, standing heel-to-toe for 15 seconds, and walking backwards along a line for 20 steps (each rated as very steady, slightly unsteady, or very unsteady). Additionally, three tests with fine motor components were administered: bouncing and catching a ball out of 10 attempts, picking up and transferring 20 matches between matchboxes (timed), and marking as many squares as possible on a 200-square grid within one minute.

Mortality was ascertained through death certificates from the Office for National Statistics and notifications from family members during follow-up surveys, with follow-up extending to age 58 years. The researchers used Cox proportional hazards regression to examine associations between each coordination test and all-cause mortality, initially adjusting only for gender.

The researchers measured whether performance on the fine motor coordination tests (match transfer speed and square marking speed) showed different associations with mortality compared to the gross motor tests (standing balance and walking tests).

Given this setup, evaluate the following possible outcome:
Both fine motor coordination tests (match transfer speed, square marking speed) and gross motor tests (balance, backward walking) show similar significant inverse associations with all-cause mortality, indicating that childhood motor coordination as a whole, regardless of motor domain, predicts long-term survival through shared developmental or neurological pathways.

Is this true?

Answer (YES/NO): NO